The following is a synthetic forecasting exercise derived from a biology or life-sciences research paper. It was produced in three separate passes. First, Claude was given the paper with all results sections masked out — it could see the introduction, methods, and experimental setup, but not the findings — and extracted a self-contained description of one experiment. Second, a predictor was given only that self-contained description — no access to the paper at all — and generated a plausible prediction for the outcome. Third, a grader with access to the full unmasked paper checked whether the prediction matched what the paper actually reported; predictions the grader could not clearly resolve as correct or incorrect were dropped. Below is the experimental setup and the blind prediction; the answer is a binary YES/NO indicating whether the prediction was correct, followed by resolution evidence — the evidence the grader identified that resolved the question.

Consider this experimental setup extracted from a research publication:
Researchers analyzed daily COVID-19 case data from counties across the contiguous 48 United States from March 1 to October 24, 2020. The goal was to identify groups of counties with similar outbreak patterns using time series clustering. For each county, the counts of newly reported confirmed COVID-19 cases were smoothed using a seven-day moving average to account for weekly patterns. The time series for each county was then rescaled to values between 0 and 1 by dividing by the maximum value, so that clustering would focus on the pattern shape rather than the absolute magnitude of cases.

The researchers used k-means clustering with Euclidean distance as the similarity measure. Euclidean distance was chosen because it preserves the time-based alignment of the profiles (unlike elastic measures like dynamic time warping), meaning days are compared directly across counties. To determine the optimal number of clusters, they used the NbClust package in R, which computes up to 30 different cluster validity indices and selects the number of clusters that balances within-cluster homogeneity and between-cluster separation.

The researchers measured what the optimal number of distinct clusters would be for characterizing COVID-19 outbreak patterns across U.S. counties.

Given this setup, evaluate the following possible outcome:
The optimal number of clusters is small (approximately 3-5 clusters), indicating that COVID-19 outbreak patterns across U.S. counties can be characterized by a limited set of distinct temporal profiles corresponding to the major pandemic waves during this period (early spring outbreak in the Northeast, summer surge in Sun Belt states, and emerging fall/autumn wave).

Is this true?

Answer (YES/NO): YES